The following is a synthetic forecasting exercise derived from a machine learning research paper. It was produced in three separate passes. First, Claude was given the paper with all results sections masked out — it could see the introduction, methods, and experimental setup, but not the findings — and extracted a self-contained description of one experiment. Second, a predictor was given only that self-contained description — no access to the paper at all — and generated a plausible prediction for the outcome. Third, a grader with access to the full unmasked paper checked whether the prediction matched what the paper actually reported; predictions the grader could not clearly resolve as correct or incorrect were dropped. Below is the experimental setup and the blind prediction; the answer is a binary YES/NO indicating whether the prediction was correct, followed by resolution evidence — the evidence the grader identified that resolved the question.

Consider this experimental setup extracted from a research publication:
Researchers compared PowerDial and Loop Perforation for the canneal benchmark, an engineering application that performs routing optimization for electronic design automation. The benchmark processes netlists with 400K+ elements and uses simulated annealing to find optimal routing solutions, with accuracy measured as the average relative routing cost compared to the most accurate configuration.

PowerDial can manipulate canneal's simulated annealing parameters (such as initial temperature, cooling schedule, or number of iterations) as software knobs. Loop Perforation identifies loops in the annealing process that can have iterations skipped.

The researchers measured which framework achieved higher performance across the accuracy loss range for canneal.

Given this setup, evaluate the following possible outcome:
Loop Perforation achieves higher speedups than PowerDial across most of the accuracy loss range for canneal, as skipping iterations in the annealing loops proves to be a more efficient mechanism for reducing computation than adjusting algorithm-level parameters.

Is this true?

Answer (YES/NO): NO